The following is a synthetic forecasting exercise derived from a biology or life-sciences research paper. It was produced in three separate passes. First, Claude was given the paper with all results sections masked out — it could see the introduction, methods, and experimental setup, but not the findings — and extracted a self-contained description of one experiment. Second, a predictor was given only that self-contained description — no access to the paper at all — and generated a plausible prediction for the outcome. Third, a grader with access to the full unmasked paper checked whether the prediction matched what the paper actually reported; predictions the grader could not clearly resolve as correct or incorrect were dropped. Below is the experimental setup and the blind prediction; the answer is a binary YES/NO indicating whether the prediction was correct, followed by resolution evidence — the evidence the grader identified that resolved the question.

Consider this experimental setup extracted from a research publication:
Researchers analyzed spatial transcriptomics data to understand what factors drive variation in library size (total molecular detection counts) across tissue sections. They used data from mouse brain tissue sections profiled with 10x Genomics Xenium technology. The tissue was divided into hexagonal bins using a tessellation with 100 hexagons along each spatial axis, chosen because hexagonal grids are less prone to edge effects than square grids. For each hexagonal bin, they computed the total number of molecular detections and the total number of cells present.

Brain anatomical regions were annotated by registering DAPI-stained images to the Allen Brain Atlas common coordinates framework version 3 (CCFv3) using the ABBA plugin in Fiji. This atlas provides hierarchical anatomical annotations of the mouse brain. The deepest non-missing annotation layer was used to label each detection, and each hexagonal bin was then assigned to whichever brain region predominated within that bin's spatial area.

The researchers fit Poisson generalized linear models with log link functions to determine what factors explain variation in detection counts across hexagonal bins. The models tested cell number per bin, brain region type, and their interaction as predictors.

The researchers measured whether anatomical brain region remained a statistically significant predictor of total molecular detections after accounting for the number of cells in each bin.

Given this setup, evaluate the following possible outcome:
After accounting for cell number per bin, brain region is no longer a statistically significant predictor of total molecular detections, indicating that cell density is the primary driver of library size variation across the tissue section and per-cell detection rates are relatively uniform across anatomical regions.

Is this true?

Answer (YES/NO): NO